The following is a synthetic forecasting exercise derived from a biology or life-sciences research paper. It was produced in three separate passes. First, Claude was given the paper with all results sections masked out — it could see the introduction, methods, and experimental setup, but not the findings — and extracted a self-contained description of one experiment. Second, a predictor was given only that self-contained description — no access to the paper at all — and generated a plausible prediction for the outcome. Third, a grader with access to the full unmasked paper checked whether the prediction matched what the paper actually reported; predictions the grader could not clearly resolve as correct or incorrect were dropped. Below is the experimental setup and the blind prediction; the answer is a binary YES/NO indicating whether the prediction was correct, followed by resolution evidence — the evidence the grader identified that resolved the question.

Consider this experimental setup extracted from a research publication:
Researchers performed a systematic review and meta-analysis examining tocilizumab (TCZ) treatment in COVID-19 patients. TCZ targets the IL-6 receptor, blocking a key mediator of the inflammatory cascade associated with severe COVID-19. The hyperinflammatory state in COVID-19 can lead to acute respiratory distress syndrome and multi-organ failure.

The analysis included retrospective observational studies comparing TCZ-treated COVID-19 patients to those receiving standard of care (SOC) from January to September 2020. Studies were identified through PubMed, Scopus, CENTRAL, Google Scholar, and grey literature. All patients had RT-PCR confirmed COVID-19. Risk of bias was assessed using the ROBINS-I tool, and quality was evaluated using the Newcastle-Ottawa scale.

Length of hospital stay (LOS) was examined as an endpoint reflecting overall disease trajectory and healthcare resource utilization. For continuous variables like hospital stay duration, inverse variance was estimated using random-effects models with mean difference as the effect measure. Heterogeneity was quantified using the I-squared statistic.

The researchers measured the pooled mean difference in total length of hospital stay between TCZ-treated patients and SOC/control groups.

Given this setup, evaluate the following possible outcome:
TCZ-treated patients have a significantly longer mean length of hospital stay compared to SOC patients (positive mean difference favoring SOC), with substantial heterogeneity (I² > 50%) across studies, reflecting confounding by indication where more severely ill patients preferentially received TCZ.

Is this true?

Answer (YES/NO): NO